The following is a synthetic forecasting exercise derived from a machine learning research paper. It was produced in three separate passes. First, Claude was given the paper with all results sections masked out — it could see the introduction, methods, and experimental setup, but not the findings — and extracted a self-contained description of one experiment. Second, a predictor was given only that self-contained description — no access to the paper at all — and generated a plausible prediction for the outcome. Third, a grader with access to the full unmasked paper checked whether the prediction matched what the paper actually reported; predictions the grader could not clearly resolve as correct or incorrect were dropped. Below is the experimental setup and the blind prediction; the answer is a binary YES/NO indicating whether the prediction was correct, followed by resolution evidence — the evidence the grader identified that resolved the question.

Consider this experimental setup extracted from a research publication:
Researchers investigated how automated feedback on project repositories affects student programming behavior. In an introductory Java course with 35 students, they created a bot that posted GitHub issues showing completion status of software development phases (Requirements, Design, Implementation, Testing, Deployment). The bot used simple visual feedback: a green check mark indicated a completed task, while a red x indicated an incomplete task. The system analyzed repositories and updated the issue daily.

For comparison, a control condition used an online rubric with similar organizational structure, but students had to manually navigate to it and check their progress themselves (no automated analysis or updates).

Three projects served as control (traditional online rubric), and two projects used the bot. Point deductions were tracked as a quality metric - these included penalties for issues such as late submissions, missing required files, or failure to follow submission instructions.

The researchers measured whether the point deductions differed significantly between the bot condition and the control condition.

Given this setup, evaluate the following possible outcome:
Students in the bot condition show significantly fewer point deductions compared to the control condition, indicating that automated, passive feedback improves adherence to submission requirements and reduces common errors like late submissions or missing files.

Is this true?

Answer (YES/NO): NO